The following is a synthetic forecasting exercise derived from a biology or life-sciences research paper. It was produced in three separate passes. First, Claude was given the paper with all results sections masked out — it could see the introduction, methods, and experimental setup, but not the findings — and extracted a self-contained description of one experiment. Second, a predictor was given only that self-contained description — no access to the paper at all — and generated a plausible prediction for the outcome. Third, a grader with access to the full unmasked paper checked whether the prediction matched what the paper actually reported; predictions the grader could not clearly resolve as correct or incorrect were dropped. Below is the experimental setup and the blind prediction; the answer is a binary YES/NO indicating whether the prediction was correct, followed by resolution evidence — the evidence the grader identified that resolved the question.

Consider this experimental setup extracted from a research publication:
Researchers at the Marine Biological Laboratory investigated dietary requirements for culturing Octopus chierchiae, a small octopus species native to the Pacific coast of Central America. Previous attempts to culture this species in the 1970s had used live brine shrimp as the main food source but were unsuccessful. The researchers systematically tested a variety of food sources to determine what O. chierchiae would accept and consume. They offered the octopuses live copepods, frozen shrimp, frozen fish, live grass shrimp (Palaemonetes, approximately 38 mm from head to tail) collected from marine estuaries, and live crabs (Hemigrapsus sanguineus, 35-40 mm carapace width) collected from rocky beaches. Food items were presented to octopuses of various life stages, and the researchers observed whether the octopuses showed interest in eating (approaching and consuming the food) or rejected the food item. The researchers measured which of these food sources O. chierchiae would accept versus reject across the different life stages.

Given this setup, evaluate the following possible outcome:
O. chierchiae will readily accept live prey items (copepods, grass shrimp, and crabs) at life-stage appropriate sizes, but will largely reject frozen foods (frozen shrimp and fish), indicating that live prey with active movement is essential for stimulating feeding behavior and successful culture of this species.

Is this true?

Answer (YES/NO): NO